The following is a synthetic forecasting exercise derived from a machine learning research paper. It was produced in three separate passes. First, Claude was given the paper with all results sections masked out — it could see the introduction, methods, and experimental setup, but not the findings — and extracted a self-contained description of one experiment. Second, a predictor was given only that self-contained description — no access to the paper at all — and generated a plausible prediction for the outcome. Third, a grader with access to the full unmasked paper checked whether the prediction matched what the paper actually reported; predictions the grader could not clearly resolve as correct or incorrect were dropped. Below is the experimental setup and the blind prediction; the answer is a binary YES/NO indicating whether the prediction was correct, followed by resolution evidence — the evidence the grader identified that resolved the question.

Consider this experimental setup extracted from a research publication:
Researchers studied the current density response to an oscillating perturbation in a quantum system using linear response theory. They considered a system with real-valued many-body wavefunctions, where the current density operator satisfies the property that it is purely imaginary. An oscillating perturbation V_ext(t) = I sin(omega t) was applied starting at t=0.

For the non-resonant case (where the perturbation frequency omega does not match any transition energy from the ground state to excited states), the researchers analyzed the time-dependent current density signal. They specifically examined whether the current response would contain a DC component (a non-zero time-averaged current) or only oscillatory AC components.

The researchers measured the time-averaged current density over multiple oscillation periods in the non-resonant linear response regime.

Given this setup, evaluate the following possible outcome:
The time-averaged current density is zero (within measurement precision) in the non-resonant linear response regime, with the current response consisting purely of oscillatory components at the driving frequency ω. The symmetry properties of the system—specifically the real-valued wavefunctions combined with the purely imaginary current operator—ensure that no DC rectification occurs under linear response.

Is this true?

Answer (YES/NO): NO